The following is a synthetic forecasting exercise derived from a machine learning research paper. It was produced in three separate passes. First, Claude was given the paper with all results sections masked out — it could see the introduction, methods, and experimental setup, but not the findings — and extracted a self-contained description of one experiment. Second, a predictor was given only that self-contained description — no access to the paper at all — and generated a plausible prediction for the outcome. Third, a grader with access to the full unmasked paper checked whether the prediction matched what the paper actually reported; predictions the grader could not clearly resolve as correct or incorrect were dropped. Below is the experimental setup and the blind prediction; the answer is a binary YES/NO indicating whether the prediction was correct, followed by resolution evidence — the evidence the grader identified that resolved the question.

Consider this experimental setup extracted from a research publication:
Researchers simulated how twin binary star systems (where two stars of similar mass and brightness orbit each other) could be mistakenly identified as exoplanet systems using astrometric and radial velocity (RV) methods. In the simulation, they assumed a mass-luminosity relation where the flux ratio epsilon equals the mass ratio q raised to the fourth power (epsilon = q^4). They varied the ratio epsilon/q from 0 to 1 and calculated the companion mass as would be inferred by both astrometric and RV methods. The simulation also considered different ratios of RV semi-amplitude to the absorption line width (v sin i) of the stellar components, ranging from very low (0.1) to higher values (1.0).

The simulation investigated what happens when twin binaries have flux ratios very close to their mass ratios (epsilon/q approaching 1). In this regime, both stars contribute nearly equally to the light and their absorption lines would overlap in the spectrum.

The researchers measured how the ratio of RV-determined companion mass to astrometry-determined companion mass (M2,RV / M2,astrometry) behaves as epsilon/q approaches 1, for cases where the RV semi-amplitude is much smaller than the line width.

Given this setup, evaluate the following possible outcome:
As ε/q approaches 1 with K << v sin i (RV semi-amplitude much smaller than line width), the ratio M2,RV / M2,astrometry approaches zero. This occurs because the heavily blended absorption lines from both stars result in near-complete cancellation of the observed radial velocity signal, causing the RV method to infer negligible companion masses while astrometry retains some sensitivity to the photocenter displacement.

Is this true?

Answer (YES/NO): NO